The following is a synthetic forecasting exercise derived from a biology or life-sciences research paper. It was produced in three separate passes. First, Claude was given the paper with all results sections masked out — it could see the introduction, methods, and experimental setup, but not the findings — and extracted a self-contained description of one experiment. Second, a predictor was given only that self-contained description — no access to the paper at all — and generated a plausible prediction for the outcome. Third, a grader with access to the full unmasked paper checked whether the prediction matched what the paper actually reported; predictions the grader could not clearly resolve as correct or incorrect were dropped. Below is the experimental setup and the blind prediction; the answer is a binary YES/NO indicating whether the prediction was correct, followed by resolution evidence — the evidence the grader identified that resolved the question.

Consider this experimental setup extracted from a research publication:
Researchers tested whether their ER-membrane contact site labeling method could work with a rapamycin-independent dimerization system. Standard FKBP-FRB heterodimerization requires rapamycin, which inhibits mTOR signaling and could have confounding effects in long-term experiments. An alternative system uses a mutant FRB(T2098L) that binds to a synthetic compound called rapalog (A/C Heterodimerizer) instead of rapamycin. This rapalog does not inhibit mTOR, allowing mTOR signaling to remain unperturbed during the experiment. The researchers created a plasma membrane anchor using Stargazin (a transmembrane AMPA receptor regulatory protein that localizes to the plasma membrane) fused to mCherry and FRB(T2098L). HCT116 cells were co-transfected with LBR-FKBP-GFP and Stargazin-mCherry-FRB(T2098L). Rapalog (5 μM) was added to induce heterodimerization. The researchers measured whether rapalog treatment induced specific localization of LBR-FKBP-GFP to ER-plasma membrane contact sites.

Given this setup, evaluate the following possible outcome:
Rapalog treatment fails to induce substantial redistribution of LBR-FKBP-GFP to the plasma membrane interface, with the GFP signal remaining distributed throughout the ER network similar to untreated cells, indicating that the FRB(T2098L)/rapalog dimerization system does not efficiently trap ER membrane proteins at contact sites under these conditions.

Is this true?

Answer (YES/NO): NO